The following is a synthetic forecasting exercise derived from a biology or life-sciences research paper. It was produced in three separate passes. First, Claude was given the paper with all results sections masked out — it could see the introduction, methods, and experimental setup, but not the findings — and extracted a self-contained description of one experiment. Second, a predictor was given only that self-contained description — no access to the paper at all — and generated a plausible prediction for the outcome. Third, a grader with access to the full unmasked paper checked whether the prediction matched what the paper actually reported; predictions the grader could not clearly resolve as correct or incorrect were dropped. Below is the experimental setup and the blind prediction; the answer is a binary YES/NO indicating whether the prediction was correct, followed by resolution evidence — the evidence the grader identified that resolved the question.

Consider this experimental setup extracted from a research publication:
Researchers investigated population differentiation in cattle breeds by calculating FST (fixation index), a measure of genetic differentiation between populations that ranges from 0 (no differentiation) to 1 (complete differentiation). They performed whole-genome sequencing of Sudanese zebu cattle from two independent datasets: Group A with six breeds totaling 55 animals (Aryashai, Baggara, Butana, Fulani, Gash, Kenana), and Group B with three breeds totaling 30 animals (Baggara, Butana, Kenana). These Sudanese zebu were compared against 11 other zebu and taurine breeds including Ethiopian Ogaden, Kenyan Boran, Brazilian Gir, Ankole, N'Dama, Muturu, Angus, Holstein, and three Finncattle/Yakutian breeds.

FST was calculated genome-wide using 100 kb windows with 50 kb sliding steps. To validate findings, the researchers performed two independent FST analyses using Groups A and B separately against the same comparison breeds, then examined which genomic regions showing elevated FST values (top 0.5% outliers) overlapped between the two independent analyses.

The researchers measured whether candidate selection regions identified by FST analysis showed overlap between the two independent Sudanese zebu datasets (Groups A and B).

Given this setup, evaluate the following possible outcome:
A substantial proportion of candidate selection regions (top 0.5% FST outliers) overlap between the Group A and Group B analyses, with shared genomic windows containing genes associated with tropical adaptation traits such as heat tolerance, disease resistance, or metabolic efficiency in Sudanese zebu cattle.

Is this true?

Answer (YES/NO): YES